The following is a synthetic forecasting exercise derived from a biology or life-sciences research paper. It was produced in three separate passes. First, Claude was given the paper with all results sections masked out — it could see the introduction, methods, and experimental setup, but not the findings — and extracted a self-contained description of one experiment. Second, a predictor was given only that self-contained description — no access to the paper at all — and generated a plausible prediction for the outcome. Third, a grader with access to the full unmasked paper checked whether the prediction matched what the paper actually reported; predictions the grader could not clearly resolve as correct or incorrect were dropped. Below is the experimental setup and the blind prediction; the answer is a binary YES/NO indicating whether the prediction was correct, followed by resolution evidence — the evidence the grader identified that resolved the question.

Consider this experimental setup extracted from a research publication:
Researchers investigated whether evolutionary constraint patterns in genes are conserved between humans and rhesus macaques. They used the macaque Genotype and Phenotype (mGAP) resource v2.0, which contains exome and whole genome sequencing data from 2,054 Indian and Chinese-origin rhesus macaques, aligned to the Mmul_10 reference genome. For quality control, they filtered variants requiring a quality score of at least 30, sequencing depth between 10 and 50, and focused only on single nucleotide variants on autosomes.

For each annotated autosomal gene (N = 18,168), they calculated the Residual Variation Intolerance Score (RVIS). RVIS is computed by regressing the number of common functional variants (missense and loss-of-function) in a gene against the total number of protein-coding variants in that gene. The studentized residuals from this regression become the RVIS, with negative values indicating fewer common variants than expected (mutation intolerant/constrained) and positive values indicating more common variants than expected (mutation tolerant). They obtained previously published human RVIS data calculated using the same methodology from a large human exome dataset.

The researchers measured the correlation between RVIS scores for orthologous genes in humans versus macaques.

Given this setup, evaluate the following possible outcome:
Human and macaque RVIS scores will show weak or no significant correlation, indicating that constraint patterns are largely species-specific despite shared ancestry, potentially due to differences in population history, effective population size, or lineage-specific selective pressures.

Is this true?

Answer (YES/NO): NO